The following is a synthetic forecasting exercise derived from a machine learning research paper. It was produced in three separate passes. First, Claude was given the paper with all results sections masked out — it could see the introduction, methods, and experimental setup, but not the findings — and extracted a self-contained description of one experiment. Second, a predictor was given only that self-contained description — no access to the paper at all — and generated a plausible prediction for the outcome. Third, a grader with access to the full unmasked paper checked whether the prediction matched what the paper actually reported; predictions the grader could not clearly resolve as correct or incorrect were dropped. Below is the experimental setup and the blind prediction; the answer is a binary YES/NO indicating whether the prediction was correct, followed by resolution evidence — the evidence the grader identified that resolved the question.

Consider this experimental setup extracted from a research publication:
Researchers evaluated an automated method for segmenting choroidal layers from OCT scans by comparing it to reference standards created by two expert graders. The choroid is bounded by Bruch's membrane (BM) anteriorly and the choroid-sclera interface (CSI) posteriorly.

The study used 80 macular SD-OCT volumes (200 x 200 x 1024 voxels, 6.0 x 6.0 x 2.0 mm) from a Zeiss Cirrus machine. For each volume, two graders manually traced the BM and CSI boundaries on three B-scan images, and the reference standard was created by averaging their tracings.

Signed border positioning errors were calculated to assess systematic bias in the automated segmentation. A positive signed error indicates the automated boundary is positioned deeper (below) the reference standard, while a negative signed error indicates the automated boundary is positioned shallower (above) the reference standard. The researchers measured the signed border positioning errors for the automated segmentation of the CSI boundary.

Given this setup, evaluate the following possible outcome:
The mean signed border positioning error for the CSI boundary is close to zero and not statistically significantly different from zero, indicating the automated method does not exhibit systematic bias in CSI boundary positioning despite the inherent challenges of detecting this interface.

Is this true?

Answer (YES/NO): NO